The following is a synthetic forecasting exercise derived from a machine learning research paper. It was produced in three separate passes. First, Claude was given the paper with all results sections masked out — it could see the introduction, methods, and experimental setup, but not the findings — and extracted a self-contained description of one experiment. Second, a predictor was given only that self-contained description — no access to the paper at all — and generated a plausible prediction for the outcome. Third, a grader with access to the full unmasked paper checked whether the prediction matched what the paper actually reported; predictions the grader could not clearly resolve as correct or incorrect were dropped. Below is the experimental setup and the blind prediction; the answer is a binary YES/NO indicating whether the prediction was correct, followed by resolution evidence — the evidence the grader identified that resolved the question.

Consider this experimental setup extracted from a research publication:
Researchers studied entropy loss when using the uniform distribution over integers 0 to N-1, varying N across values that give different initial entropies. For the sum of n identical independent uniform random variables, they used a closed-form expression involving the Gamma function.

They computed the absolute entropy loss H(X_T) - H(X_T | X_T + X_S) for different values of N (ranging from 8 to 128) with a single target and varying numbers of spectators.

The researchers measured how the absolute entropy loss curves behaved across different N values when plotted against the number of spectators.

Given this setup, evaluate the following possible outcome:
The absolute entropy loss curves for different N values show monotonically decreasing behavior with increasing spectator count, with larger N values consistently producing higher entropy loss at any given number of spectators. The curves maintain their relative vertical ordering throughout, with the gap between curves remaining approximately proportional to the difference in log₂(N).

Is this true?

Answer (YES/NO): NO